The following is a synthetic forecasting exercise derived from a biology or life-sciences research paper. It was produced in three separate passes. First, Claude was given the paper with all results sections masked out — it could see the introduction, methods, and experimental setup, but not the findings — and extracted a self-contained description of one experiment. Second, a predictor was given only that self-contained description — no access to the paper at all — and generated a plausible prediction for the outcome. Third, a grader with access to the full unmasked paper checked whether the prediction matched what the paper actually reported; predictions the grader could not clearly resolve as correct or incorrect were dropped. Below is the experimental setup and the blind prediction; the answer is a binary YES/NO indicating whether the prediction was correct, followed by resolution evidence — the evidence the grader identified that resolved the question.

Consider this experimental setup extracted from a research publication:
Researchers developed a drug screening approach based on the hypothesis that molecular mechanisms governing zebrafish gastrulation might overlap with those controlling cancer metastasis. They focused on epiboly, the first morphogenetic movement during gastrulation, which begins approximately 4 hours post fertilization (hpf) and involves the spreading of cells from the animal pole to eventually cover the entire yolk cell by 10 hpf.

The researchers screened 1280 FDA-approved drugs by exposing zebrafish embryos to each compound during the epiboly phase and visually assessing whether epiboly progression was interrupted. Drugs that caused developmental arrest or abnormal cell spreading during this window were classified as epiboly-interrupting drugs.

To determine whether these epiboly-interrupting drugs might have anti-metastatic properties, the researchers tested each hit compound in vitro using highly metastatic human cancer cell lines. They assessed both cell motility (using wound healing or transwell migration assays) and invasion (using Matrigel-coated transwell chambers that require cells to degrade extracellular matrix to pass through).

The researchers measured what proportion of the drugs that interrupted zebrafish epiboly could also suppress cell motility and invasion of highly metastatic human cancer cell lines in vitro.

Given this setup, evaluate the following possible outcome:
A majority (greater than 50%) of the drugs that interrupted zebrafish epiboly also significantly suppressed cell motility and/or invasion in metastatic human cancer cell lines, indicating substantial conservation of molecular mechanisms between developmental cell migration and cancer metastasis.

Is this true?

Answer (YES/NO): NO